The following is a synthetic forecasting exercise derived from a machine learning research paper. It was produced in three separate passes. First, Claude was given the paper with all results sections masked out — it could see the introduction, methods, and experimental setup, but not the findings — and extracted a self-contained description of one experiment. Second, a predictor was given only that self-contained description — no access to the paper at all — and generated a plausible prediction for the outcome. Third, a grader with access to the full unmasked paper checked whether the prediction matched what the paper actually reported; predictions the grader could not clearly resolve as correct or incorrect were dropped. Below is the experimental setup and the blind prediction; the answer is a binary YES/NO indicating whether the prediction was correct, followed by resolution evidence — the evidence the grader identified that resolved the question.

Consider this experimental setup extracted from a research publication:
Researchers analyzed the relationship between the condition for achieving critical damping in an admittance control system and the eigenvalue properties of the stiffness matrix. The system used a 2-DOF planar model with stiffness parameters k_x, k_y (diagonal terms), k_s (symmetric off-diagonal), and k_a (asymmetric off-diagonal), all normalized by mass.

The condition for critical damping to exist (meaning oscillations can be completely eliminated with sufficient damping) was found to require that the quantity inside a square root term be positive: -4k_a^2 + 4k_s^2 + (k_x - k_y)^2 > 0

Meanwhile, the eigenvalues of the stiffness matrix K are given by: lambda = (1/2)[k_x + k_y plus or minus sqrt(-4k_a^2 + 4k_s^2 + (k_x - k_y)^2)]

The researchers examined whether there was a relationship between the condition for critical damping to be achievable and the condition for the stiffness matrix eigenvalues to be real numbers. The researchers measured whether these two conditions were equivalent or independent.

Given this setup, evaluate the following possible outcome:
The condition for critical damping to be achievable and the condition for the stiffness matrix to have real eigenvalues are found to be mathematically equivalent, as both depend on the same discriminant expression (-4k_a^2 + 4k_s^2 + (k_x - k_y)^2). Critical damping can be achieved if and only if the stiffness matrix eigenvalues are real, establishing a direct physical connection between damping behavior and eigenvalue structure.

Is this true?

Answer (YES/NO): YES